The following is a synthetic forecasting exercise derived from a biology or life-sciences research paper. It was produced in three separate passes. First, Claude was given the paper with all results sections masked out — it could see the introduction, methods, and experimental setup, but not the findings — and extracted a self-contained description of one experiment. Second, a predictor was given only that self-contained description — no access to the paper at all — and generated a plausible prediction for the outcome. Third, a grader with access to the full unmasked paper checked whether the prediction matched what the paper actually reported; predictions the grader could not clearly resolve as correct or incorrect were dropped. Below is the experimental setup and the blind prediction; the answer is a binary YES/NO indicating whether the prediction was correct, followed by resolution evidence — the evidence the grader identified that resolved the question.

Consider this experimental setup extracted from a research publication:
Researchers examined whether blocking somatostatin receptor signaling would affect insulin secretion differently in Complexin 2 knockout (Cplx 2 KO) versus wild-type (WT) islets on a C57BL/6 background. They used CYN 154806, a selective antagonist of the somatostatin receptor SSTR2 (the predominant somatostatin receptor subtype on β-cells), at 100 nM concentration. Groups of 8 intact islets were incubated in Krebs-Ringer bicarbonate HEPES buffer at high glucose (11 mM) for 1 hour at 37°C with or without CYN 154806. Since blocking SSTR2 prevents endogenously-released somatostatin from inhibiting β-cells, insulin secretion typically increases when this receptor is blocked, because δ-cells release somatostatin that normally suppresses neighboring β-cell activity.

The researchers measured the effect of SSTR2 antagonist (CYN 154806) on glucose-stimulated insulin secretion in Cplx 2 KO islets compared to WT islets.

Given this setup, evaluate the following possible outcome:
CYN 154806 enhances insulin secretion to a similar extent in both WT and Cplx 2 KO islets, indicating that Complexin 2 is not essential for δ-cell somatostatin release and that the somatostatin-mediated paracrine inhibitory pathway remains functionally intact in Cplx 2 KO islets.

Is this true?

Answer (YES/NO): NO